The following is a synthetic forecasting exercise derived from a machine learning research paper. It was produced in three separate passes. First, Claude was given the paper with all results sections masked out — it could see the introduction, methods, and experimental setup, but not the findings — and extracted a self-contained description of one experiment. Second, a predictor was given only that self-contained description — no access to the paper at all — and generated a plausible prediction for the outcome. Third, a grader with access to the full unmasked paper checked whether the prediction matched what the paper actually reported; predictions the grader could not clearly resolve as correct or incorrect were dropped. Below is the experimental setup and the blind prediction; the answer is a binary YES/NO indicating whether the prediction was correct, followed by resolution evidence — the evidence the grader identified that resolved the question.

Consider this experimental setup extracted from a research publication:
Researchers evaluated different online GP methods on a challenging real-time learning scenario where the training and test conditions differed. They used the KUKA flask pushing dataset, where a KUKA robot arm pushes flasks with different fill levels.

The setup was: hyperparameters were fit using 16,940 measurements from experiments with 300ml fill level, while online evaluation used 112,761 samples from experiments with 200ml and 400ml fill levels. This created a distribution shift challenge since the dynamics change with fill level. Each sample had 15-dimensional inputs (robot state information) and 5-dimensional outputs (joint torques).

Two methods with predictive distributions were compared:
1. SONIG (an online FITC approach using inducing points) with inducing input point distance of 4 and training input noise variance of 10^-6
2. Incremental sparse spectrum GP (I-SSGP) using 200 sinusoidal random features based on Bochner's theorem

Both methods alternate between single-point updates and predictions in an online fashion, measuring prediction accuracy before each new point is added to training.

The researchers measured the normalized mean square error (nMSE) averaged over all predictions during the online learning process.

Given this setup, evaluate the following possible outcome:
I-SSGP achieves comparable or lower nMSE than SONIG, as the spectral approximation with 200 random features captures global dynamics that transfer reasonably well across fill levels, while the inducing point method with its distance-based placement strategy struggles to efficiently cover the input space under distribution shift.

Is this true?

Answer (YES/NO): YES